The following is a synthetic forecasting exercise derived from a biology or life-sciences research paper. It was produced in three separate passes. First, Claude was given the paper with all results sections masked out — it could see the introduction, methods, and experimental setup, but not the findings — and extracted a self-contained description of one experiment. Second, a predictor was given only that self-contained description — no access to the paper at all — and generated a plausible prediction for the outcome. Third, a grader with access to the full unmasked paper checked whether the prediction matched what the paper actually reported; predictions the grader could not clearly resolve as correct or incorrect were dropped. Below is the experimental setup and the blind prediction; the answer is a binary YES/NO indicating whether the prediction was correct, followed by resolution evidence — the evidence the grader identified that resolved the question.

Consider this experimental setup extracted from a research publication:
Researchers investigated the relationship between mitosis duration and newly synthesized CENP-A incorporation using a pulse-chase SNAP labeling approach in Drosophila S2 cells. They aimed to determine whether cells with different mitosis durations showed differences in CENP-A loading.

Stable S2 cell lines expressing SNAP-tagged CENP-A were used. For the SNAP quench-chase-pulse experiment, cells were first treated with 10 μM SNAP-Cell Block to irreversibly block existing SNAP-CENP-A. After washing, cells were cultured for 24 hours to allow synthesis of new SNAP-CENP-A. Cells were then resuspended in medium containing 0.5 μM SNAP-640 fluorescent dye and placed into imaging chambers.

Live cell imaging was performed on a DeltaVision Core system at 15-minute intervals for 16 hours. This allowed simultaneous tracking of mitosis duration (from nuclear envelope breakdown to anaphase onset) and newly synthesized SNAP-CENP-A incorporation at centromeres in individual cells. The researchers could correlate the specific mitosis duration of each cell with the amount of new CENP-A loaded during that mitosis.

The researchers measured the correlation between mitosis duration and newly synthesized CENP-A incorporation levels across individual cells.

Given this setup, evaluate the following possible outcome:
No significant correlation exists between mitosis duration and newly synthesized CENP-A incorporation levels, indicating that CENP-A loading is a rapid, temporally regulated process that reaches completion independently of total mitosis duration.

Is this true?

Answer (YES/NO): NO